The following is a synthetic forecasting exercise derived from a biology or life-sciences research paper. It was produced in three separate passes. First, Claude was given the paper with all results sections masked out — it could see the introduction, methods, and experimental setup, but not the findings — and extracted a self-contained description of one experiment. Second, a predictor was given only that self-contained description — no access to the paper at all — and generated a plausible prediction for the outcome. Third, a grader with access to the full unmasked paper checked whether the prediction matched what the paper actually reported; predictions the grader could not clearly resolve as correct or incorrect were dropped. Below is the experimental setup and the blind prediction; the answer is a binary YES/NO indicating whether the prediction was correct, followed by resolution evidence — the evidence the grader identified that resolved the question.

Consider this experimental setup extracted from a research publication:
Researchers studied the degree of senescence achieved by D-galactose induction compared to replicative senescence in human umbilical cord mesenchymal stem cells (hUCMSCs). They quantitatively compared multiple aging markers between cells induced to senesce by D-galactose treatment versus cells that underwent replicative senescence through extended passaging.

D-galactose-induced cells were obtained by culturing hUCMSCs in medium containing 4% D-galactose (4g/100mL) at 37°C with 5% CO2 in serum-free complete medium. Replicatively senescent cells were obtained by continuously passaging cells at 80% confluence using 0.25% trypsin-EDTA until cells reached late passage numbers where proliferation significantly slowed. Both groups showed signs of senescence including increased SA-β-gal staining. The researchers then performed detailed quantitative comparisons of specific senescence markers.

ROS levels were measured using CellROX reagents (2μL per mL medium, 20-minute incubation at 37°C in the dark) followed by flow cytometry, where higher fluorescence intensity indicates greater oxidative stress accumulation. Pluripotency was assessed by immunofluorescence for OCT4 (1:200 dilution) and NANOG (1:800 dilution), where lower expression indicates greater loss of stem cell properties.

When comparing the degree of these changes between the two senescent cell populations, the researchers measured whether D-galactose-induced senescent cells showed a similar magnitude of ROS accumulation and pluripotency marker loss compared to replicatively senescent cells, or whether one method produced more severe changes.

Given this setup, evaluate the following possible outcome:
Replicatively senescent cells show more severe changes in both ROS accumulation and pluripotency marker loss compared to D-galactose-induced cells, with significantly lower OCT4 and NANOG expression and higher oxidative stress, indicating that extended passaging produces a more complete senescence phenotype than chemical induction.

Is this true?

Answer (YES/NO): YES